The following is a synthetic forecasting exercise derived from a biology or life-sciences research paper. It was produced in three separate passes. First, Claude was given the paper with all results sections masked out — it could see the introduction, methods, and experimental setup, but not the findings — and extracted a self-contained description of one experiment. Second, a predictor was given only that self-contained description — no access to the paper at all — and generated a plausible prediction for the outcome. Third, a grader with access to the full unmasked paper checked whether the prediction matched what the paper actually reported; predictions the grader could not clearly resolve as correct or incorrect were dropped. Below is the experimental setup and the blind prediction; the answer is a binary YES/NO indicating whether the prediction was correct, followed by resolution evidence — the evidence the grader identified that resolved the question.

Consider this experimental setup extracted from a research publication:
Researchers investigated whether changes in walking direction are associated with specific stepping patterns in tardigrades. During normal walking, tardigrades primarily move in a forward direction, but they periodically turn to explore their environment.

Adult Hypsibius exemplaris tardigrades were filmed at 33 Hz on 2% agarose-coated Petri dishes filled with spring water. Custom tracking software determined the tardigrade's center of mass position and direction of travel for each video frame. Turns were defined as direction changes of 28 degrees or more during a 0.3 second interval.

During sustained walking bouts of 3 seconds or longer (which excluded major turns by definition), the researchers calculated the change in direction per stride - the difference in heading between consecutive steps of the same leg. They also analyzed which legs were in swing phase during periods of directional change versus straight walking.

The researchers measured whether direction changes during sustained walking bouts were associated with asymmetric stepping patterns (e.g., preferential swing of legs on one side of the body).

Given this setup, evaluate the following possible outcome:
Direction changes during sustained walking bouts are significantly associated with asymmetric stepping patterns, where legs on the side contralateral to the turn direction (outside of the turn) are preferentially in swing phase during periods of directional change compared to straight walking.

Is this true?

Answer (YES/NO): NO